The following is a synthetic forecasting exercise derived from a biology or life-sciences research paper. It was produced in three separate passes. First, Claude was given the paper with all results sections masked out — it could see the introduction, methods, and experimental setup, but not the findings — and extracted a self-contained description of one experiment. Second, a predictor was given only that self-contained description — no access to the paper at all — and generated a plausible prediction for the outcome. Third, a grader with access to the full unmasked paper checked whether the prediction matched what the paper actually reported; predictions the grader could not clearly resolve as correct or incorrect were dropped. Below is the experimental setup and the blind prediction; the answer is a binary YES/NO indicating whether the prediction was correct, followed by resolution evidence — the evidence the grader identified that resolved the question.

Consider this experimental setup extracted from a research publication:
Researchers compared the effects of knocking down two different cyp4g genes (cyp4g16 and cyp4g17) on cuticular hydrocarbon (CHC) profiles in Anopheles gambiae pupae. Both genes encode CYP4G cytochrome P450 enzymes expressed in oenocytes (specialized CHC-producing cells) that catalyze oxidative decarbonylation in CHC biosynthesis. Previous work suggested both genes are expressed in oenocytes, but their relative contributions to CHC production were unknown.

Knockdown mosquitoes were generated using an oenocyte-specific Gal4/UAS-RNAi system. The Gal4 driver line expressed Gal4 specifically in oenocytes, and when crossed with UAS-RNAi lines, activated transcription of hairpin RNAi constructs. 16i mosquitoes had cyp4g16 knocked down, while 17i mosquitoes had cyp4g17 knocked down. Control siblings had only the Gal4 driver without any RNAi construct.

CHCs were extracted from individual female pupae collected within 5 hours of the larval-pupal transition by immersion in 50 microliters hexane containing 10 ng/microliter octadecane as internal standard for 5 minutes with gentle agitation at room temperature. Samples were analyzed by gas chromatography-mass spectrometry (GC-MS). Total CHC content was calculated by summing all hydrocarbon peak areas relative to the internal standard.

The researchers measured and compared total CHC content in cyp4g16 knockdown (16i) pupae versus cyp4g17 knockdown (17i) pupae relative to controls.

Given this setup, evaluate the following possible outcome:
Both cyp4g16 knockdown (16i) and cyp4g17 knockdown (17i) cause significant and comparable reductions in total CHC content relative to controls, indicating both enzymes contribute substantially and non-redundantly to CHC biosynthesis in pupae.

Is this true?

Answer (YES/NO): YES